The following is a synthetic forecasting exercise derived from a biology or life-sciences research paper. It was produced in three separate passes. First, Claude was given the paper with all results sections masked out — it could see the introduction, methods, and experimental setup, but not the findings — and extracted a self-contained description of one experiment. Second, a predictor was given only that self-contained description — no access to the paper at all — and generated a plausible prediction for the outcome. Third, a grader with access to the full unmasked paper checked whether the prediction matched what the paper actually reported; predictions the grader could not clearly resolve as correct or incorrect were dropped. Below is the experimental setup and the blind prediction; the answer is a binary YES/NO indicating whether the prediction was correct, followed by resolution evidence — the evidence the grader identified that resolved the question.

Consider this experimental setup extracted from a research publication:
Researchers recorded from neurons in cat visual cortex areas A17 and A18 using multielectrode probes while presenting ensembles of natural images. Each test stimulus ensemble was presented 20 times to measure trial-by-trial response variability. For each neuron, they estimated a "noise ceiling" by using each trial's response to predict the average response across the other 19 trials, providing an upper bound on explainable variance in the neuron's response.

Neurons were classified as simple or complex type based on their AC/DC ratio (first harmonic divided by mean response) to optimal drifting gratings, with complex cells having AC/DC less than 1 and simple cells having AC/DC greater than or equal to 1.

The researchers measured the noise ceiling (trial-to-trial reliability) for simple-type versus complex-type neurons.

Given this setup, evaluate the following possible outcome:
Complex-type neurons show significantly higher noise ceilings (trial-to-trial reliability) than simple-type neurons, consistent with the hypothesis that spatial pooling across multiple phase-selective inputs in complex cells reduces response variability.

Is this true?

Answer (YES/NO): NO